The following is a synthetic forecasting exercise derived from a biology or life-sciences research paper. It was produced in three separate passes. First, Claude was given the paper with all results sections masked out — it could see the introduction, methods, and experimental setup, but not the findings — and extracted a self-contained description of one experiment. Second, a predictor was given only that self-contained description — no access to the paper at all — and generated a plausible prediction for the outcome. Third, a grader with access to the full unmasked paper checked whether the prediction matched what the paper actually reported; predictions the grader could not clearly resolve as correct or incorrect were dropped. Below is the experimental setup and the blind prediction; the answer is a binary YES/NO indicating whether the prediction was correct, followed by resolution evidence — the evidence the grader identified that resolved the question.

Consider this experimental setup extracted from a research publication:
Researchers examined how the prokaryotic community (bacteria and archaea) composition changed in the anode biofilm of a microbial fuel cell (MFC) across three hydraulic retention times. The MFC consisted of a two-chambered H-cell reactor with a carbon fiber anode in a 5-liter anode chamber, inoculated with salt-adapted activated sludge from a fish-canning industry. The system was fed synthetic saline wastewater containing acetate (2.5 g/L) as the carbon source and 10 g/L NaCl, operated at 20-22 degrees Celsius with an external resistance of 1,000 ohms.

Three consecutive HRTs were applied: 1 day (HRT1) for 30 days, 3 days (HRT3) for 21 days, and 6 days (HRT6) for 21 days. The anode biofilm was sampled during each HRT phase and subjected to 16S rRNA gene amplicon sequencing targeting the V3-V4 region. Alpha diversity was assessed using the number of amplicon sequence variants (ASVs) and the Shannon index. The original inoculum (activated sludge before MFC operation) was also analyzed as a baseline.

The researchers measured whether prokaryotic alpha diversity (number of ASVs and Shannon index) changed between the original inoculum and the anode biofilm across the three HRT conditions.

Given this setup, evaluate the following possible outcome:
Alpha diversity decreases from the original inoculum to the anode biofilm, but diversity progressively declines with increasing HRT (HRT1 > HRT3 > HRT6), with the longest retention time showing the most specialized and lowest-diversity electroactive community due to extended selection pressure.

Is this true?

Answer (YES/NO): NO